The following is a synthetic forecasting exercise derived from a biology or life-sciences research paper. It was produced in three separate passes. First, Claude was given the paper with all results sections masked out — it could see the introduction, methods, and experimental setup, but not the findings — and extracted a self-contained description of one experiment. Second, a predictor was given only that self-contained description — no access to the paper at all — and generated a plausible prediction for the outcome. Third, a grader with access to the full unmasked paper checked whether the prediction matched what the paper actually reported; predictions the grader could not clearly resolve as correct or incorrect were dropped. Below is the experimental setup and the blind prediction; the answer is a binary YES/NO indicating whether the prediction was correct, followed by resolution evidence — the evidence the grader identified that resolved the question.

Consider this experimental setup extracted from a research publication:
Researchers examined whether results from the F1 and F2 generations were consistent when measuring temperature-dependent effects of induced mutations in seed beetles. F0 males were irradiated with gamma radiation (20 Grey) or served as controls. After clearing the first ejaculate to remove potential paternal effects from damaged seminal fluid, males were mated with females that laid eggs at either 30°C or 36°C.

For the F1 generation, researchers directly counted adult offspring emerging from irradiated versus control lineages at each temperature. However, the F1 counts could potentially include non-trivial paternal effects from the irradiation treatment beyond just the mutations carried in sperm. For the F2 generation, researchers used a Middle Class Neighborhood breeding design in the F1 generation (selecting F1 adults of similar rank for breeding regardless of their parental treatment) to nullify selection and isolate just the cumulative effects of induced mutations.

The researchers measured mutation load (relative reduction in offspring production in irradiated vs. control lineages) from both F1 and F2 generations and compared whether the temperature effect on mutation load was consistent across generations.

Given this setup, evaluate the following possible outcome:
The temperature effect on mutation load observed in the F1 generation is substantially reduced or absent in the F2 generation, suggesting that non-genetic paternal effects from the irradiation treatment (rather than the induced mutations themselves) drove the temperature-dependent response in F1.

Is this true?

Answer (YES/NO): NO